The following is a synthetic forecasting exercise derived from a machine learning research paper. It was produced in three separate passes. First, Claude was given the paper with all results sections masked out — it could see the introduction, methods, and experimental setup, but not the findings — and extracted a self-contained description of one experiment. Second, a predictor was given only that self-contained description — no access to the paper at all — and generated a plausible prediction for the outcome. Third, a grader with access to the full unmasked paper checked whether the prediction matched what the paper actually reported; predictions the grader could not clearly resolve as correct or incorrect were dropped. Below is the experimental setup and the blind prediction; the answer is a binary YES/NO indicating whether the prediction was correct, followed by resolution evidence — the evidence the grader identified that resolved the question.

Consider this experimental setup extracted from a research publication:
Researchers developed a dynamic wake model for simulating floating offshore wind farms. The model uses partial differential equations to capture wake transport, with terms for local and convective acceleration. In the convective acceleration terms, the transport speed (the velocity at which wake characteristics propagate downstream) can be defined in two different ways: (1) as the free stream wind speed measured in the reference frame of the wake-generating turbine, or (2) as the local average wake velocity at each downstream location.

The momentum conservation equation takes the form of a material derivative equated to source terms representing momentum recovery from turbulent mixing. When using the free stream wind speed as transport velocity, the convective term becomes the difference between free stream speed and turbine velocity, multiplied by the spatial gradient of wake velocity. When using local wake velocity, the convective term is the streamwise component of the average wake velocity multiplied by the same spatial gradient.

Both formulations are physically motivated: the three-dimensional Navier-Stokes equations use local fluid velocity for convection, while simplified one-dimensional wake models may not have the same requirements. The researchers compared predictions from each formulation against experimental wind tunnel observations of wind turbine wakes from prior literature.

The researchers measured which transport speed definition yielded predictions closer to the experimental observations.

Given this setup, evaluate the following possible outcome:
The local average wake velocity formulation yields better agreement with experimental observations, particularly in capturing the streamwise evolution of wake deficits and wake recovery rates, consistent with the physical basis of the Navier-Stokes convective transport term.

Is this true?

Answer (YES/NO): NO